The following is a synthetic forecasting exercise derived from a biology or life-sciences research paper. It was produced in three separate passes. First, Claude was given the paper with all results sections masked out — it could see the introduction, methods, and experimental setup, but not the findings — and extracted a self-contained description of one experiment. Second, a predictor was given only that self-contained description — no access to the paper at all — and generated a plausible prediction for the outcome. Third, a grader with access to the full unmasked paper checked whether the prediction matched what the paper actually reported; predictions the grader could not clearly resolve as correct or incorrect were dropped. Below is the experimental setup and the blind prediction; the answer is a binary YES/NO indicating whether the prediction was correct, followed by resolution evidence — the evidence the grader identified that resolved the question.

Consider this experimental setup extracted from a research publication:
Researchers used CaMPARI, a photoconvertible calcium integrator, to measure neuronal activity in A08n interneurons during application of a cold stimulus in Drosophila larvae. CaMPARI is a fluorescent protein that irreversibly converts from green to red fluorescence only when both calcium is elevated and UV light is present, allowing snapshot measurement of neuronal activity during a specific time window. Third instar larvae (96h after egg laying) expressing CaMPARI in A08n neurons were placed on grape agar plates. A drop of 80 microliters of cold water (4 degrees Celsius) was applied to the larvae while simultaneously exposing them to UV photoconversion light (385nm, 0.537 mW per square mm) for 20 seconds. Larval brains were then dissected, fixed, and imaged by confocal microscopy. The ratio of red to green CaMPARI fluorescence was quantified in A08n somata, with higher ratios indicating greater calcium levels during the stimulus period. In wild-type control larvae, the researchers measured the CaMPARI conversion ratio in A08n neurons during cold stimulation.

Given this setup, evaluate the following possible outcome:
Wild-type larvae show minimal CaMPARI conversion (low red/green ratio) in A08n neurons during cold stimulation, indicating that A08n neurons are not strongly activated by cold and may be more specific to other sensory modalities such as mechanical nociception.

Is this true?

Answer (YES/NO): YES